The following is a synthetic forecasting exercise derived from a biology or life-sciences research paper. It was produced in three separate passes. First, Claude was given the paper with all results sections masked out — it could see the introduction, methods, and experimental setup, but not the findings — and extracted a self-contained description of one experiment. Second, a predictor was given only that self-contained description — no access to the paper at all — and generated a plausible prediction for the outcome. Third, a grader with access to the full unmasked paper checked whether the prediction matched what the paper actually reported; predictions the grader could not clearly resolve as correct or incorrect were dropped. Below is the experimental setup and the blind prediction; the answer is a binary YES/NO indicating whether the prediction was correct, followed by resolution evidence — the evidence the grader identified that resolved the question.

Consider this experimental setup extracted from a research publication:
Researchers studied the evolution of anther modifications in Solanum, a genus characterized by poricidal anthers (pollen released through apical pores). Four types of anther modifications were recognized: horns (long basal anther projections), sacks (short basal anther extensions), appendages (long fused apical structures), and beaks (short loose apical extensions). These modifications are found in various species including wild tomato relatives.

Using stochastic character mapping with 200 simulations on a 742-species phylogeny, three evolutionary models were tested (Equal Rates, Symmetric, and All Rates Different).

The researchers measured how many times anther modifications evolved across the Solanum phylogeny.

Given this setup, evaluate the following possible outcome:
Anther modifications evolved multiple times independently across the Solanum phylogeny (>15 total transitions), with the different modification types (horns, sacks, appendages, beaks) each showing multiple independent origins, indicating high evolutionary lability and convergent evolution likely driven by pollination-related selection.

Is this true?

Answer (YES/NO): NO